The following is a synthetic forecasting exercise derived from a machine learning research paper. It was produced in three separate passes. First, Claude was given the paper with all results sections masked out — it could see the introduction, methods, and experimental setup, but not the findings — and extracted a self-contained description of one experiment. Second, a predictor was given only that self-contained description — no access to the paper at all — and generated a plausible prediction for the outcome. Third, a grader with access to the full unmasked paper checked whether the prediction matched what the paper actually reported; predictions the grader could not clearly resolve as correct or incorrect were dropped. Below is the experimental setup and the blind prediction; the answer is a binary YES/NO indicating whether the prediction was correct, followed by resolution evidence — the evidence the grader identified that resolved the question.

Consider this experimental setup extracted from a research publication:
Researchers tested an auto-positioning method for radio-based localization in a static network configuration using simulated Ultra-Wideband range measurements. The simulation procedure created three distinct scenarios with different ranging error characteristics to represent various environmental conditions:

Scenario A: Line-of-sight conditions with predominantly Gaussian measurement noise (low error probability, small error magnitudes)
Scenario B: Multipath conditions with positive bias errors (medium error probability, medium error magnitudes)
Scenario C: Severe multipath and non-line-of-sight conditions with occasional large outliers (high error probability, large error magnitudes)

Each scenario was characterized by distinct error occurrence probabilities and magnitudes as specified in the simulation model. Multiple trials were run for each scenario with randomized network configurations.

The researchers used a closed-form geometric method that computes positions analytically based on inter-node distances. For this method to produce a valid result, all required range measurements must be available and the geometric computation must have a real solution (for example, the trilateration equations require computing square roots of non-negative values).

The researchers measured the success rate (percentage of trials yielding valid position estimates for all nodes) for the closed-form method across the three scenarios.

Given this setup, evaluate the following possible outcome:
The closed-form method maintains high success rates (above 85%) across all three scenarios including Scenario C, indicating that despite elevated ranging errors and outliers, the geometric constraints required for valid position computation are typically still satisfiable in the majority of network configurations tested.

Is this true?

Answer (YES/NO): NO